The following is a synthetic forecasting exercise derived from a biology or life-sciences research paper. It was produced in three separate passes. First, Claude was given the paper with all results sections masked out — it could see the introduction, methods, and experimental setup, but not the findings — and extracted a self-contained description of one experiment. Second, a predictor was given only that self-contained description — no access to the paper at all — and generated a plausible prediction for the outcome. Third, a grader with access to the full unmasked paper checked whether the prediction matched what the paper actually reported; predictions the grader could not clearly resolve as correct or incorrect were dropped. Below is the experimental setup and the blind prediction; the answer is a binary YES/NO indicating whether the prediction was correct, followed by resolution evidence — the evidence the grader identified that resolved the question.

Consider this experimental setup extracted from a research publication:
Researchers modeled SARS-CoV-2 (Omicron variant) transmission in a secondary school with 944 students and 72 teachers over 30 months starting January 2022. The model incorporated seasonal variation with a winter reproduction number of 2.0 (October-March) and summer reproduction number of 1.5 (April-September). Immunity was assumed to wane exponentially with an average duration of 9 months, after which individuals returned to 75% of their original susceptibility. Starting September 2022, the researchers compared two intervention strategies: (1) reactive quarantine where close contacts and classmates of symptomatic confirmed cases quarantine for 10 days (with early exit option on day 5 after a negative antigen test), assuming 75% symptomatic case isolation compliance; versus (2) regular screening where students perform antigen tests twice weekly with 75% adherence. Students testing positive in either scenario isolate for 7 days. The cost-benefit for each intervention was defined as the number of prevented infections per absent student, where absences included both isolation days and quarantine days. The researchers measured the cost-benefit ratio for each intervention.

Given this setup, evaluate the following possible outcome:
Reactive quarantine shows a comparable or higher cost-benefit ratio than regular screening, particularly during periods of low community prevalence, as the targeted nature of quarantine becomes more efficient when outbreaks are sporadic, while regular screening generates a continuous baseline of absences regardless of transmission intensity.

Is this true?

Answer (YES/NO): NO